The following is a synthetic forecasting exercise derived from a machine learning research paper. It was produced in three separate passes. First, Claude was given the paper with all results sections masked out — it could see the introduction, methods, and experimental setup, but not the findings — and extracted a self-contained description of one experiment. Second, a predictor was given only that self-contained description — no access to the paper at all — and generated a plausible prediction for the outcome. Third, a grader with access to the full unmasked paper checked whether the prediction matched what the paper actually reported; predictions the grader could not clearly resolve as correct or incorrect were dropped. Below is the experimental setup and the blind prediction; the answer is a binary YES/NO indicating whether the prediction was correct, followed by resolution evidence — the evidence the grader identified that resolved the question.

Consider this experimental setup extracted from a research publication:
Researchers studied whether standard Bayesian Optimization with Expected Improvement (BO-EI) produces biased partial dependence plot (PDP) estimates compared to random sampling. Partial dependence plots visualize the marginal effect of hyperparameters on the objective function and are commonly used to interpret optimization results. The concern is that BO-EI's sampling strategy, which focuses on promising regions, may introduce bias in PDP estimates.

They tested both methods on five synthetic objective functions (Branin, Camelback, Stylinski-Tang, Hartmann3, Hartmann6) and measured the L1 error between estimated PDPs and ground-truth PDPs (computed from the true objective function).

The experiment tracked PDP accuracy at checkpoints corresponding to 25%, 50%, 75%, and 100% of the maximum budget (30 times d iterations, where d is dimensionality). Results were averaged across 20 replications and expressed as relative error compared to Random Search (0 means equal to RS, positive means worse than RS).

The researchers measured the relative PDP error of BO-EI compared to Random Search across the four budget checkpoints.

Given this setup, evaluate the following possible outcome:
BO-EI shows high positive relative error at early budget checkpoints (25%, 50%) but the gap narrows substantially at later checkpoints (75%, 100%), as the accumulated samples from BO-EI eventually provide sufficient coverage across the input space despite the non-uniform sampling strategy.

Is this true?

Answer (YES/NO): NO